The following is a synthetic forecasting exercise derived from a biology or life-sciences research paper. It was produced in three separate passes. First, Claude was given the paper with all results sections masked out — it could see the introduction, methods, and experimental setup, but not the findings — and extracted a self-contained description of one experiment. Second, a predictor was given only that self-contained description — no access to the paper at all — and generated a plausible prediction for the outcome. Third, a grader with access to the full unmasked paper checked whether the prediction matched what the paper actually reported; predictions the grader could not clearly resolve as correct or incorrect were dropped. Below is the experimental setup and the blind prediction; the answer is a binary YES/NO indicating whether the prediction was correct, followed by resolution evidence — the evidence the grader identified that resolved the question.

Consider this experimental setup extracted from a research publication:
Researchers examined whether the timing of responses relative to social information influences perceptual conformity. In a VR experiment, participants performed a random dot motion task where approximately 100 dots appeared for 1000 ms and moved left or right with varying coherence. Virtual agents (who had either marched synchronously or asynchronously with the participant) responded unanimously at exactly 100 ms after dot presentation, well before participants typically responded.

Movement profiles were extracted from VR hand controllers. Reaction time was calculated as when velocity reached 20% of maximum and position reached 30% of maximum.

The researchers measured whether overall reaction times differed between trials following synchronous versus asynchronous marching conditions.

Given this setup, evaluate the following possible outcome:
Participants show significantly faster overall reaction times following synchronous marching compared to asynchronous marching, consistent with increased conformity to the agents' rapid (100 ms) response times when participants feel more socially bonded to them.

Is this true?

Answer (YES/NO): NO